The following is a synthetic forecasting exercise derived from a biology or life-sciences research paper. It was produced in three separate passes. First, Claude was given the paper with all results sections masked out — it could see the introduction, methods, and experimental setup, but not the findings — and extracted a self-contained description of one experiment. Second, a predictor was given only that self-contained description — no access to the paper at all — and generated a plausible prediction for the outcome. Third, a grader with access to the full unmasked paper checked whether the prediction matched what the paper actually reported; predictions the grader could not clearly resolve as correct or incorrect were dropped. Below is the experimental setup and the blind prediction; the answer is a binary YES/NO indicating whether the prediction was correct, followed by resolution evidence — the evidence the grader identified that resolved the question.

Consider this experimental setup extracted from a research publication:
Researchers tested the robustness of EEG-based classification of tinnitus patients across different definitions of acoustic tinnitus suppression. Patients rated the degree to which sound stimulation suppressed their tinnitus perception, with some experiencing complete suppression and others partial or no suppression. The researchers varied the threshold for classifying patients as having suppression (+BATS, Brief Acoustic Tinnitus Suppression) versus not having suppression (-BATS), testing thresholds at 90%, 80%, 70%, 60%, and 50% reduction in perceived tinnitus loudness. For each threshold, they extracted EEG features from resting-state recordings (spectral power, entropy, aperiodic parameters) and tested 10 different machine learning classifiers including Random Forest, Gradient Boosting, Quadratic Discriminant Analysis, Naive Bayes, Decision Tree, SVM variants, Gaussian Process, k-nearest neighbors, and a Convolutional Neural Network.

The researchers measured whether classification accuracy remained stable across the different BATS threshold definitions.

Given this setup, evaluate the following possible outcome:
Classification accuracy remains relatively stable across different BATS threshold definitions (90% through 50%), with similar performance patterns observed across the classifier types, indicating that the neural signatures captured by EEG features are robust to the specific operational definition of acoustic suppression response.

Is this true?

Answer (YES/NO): YES